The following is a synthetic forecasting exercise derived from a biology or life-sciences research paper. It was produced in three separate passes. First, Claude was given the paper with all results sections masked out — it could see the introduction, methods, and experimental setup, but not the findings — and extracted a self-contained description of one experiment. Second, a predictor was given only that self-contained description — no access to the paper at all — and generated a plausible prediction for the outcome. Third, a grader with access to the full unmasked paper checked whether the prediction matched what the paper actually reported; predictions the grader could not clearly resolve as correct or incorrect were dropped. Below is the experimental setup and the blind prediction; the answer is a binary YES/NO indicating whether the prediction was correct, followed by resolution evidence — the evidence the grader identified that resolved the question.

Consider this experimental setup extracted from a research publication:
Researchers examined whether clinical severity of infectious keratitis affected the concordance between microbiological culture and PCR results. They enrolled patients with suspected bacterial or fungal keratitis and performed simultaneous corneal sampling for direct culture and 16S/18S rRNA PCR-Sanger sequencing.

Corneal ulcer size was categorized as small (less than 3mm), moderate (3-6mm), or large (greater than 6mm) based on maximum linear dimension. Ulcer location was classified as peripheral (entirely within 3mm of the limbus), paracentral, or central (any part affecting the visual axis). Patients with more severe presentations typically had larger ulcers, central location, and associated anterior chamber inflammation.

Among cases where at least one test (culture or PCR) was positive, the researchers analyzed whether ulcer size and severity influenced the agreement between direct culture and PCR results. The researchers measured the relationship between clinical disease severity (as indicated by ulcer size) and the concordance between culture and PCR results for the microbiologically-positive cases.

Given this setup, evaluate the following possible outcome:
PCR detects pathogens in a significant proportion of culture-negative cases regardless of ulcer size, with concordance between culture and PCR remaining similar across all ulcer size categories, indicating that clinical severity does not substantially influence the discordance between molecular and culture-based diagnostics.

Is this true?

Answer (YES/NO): NO